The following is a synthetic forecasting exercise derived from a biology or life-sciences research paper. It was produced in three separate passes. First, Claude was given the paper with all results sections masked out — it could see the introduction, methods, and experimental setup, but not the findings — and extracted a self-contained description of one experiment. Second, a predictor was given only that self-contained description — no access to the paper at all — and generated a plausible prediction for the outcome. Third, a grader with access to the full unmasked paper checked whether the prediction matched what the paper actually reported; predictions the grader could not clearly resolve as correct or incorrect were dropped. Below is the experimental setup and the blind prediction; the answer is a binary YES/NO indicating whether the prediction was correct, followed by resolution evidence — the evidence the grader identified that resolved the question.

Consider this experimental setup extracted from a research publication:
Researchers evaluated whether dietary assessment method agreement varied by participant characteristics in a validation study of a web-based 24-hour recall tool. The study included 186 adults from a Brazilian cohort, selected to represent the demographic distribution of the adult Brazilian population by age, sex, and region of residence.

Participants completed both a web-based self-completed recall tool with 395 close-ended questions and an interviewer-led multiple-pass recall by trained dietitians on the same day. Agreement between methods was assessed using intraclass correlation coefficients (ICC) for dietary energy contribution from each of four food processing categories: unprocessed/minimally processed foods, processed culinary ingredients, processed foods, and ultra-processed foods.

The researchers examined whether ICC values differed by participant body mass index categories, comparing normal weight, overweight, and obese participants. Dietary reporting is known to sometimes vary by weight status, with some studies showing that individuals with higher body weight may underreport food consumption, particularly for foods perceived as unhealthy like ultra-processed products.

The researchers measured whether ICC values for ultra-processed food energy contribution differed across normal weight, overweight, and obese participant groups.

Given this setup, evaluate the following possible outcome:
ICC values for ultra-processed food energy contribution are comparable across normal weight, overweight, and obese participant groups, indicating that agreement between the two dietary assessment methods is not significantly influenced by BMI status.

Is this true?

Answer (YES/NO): YES